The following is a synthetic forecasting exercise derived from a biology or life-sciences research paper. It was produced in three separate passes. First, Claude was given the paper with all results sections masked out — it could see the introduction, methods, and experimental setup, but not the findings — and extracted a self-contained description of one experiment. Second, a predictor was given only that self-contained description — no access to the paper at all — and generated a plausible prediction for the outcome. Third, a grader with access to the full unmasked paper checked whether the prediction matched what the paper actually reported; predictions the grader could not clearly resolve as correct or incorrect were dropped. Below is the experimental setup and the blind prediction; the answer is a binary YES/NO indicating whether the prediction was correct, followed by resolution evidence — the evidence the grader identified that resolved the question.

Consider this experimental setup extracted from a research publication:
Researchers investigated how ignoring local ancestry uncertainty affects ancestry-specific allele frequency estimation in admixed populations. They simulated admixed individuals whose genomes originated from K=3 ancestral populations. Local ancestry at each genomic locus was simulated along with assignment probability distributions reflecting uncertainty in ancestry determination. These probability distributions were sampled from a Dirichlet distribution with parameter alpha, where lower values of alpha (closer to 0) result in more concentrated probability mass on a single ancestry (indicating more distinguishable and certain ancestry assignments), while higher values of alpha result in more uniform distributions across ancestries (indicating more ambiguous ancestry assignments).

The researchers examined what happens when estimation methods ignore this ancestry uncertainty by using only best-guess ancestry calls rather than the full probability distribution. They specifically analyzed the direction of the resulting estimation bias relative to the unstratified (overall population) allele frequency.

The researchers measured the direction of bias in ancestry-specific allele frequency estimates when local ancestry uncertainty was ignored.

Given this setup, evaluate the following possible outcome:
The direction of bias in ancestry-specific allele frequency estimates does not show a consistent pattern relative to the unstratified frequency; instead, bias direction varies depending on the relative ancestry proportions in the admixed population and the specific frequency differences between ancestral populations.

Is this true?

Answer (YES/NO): NO